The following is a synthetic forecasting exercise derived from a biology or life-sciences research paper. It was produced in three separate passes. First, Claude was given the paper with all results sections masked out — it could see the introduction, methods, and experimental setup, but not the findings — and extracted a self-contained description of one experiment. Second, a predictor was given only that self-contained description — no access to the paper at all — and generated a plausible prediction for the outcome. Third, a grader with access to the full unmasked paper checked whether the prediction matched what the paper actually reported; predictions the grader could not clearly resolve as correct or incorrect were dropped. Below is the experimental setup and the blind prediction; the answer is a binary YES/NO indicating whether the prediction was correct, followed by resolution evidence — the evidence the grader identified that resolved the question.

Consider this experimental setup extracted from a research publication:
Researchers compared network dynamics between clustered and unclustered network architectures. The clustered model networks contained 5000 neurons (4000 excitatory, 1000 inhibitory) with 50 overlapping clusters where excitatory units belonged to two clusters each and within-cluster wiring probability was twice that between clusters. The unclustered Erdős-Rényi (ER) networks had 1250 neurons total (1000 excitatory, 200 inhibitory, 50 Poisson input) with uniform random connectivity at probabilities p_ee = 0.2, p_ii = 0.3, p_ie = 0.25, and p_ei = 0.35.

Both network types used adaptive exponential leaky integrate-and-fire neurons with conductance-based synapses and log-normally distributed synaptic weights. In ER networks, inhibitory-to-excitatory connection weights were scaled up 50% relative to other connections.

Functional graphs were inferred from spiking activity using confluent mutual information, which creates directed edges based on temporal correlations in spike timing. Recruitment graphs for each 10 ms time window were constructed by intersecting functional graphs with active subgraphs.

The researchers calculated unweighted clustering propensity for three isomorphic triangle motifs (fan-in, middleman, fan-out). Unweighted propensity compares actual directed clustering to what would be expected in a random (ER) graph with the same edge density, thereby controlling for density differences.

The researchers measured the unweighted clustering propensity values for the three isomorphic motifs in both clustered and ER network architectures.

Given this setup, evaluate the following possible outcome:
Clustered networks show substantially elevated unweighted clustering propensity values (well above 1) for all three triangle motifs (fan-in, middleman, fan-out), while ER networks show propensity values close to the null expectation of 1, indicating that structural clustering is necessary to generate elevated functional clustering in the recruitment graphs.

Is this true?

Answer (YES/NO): NO